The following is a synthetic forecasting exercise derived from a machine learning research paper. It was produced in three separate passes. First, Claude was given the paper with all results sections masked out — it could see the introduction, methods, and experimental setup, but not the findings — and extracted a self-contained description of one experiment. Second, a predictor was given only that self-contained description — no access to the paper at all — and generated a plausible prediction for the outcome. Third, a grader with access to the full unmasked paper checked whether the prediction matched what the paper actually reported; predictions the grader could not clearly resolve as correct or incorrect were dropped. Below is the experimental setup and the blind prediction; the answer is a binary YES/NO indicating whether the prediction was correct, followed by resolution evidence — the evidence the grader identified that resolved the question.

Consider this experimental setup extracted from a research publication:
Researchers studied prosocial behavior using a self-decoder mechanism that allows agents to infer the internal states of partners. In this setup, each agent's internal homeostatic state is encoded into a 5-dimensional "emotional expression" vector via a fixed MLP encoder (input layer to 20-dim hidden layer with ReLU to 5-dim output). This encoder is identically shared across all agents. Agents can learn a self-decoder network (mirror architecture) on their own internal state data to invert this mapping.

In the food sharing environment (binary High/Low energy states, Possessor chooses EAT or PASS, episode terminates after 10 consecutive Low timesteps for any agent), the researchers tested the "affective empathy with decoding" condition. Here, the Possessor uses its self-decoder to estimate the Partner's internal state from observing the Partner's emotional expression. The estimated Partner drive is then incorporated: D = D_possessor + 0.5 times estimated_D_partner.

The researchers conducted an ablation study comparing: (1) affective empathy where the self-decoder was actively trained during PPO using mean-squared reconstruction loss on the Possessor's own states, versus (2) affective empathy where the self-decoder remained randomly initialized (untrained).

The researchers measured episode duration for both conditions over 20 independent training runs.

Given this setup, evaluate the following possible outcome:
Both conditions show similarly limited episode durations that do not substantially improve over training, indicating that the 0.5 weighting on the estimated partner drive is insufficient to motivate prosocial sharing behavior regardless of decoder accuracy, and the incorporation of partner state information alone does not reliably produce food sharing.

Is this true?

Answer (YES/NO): NO